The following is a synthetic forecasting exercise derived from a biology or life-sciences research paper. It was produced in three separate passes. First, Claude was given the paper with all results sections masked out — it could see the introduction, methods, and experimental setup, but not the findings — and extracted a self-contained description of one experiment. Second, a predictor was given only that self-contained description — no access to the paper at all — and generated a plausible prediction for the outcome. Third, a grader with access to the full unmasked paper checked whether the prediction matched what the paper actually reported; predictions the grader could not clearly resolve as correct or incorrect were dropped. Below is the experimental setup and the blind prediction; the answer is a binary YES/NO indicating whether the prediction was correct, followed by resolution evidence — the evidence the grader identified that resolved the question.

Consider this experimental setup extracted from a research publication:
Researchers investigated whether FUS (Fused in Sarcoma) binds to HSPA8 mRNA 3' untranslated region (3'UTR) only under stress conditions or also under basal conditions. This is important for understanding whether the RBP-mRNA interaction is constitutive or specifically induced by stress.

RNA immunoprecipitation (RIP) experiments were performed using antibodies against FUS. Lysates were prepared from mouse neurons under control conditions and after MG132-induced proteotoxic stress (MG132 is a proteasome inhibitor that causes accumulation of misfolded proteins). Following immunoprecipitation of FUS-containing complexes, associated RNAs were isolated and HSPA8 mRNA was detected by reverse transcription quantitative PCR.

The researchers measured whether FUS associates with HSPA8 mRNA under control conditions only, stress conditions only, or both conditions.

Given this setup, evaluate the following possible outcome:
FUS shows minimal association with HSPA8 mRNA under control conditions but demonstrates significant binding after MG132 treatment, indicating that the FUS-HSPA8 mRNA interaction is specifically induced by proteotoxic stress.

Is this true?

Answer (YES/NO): NO